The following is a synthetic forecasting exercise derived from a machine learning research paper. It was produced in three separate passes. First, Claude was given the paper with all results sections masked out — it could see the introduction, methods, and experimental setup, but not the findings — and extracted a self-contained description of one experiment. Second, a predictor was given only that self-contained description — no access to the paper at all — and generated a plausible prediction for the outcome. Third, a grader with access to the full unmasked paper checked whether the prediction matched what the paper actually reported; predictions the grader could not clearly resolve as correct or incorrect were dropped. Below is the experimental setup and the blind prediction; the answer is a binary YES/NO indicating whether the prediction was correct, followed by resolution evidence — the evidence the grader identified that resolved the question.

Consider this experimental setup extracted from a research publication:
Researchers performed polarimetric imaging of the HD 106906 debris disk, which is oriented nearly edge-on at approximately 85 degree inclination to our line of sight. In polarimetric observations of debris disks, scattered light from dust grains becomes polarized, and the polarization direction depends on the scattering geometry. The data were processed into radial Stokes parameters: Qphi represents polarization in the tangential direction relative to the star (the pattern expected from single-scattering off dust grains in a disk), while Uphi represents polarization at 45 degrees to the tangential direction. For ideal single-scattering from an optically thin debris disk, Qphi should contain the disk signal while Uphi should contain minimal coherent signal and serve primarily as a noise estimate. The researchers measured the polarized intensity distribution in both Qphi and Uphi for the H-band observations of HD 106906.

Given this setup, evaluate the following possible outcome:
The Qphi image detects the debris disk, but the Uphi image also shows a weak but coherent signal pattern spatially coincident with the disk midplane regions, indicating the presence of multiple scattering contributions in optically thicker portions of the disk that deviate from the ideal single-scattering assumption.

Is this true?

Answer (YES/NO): NO